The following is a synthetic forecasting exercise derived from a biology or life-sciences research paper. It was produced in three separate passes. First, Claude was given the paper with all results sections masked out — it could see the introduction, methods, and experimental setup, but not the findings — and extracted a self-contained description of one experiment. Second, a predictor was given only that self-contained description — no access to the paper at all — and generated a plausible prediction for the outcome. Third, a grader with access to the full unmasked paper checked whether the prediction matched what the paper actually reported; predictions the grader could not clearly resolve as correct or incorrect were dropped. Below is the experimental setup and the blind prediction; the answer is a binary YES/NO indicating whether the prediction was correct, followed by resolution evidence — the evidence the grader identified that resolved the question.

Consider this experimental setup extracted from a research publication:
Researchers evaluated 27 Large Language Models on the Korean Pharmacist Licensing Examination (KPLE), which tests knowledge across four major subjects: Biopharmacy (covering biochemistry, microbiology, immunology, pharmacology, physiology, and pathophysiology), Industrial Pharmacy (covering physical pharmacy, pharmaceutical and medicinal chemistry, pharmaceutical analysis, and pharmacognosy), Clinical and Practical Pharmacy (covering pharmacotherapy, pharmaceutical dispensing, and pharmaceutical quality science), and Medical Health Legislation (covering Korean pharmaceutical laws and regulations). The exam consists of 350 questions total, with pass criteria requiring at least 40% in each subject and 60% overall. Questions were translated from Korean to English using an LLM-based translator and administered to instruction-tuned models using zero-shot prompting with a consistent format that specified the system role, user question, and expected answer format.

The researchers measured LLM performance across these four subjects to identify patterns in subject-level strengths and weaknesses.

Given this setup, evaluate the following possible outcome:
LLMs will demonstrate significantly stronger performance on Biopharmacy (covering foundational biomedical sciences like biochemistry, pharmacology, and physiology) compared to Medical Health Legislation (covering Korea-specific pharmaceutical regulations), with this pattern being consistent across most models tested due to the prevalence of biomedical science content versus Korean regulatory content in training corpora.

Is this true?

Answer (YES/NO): YES